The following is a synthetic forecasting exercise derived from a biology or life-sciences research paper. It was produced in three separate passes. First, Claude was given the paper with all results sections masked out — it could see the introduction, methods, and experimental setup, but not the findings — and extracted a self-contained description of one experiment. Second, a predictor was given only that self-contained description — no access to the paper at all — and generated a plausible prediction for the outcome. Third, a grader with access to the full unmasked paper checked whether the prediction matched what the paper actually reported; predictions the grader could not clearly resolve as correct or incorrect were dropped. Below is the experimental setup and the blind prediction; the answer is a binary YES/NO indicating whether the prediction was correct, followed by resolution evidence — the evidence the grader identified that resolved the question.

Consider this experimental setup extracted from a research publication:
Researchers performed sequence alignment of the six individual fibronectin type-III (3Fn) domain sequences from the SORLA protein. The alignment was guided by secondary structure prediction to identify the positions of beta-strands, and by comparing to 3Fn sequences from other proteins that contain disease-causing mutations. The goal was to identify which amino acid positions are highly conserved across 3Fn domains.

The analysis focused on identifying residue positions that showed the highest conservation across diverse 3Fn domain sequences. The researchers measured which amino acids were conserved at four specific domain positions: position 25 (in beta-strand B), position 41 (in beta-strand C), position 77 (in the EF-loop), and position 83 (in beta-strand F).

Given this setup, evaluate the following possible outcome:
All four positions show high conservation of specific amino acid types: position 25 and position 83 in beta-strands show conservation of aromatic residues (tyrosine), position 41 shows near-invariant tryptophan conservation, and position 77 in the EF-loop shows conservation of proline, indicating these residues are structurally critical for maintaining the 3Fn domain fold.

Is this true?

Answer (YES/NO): NO